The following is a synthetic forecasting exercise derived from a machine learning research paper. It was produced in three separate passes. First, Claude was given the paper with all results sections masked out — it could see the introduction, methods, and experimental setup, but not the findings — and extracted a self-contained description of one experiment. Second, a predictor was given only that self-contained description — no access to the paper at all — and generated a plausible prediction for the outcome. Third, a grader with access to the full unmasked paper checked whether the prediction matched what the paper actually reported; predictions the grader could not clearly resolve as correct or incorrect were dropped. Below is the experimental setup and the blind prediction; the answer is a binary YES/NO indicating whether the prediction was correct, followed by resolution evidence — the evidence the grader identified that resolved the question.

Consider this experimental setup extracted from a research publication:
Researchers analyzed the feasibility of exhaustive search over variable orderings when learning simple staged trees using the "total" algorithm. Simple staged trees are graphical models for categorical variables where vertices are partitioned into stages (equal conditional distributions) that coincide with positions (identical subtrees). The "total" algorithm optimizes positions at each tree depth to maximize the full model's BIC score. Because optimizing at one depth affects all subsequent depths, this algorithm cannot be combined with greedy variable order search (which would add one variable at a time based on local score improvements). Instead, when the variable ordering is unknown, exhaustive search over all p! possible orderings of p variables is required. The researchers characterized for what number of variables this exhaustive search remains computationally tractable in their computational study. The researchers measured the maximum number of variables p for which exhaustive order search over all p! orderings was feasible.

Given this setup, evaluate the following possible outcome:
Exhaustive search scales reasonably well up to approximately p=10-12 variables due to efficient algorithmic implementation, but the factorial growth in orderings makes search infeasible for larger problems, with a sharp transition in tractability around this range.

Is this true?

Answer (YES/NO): NO